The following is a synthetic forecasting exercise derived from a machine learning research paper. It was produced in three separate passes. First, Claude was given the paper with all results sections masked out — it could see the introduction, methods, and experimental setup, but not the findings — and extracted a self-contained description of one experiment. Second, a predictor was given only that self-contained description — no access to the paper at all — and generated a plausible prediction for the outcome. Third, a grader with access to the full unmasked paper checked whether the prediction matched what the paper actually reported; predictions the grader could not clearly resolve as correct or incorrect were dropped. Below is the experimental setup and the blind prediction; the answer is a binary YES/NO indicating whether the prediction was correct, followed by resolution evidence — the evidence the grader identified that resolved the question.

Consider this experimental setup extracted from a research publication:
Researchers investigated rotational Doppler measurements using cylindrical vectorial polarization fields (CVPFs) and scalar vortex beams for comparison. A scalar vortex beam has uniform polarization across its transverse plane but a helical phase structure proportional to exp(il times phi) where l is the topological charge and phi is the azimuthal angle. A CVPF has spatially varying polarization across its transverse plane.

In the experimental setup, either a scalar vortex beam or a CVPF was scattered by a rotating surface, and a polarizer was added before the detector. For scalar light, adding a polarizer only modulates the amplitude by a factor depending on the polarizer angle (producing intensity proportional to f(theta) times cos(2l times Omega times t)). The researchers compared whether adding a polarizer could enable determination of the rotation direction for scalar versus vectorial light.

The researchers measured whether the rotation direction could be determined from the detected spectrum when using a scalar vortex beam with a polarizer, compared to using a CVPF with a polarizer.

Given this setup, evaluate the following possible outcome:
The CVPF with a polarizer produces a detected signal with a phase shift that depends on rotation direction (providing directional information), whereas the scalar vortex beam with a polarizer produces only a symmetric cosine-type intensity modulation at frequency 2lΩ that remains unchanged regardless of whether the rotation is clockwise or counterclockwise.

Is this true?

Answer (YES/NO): YES